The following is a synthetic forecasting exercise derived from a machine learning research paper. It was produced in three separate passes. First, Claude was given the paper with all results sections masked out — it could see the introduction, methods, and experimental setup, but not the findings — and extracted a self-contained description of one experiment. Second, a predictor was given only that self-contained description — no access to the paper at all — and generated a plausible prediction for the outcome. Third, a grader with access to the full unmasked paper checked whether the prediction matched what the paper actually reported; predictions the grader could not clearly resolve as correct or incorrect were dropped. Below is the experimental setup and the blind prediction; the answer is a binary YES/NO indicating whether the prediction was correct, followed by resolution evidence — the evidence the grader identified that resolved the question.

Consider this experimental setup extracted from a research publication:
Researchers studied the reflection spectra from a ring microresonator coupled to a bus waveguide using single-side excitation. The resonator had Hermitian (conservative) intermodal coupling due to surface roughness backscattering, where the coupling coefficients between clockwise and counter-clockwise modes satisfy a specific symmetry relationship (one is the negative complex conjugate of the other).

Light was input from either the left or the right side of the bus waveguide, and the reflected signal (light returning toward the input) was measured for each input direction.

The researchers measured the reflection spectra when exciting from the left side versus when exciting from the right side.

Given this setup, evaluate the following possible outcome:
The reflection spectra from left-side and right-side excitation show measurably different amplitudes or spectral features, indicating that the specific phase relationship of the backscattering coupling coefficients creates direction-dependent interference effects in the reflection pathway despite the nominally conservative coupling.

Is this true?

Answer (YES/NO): NO